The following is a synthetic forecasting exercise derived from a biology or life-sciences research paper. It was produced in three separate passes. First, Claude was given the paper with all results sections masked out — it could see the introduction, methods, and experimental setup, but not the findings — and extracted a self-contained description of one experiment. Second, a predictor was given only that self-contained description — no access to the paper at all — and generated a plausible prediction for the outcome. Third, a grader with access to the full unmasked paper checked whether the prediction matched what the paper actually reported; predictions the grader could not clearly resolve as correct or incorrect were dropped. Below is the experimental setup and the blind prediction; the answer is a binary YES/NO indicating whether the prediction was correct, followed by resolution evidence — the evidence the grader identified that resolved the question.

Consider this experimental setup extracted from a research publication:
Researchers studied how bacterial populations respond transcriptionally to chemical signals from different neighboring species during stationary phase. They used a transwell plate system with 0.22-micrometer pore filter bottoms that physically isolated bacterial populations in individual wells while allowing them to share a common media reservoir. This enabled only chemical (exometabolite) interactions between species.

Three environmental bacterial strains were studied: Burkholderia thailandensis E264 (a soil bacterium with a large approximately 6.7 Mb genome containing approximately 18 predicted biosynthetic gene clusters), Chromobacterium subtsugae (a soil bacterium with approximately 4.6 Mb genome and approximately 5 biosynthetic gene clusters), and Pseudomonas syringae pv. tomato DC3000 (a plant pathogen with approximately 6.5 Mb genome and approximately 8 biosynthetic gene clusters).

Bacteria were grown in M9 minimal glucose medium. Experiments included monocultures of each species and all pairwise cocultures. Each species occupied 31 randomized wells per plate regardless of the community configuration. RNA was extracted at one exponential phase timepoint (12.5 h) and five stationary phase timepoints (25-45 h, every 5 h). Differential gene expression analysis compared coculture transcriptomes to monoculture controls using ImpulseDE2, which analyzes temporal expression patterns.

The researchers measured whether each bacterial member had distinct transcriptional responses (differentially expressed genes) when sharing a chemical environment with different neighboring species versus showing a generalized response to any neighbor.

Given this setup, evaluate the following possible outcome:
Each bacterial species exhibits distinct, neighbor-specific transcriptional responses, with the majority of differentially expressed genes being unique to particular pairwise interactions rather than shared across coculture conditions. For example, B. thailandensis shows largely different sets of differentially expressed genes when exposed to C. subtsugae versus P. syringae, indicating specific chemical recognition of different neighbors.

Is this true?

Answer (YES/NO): YES